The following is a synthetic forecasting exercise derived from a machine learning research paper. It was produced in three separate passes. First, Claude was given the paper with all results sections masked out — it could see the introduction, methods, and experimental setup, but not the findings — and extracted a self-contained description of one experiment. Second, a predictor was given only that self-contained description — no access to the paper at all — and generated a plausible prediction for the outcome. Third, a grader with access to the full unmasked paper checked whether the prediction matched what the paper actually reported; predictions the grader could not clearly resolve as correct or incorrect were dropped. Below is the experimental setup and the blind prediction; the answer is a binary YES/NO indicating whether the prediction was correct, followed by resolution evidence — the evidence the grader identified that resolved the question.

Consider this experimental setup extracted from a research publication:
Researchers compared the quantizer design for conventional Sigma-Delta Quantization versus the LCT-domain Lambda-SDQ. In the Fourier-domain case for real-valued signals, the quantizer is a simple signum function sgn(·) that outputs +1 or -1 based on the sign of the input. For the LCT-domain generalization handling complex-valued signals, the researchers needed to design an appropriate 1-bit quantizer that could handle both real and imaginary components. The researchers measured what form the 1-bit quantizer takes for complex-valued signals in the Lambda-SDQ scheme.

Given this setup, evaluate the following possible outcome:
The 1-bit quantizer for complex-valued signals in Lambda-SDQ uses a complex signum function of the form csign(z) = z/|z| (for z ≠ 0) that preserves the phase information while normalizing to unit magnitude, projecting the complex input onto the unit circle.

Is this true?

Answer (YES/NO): NO